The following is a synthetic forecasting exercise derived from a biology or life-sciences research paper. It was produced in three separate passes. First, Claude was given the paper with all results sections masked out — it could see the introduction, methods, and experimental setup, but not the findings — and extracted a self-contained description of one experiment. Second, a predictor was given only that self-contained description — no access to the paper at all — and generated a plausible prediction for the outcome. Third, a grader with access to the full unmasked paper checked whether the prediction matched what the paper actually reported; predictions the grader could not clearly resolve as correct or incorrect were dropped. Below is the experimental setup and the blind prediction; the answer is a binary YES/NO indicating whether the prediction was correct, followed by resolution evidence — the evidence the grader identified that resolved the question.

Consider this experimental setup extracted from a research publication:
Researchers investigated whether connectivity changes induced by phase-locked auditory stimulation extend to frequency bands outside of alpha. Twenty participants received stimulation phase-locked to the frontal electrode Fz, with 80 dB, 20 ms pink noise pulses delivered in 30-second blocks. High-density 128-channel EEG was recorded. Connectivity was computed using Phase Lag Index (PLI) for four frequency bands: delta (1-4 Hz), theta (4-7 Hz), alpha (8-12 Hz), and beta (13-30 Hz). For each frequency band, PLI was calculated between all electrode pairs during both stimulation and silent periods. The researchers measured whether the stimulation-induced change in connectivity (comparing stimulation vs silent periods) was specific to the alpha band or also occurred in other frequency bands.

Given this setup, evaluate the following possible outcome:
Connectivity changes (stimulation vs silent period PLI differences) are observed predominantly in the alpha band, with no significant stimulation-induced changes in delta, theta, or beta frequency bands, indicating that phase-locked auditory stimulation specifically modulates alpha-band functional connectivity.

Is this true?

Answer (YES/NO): YES